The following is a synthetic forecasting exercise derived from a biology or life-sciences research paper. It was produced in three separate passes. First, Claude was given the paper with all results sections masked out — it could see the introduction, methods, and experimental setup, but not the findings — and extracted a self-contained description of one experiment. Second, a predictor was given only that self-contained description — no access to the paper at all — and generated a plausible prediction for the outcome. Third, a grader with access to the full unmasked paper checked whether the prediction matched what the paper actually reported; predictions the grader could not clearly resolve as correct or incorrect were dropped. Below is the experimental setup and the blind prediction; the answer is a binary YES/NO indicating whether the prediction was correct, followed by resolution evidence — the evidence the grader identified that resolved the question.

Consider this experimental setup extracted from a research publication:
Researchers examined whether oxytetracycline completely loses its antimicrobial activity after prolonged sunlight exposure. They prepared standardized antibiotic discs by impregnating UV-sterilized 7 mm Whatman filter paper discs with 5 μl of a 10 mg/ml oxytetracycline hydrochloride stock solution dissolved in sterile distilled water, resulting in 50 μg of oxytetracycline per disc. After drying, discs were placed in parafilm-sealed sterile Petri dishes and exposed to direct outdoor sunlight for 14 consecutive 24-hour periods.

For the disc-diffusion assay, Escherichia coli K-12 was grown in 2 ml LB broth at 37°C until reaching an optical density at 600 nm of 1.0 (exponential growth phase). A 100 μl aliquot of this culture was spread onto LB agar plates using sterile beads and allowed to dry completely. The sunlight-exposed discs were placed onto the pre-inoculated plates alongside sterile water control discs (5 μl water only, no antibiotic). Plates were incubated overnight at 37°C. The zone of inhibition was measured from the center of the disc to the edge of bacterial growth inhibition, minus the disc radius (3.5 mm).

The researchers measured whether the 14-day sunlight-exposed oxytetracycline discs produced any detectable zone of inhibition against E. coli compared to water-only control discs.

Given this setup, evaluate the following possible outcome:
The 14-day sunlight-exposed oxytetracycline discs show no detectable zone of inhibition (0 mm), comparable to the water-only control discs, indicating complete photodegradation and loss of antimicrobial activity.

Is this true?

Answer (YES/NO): NO